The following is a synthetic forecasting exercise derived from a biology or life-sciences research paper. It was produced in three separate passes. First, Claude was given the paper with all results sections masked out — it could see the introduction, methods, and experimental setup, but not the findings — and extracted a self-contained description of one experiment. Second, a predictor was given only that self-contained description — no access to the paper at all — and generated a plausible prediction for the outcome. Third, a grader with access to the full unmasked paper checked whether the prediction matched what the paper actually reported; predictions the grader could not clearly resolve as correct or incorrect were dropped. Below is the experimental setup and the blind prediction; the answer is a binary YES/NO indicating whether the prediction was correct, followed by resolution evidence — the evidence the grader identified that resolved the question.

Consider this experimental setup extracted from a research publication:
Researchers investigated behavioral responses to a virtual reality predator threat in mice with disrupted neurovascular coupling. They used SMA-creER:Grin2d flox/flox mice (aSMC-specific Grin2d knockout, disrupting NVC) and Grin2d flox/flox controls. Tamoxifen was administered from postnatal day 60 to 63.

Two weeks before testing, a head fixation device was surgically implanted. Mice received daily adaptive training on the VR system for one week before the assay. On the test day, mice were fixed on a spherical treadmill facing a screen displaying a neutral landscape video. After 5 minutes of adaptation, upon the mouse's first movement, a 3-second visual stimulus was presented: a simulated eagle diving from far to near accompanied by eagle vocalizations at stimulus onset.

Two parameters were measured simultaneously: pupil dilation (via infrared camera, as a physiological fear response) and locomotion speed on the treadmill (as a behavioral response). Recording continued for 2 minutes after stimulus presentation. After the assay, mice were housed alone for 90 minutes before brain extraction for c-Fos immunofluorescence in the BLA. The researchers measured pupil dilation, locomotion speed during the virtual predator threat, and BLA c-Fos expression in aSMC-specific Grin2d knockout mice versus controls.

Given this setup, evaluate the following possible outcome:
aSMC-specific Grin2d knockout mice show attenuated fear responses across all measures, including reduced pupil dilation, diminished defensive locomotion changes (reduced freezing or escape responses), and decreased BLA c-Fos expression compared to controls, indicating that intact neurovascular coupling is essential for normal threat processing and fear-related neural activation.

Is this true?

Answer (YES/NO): NO